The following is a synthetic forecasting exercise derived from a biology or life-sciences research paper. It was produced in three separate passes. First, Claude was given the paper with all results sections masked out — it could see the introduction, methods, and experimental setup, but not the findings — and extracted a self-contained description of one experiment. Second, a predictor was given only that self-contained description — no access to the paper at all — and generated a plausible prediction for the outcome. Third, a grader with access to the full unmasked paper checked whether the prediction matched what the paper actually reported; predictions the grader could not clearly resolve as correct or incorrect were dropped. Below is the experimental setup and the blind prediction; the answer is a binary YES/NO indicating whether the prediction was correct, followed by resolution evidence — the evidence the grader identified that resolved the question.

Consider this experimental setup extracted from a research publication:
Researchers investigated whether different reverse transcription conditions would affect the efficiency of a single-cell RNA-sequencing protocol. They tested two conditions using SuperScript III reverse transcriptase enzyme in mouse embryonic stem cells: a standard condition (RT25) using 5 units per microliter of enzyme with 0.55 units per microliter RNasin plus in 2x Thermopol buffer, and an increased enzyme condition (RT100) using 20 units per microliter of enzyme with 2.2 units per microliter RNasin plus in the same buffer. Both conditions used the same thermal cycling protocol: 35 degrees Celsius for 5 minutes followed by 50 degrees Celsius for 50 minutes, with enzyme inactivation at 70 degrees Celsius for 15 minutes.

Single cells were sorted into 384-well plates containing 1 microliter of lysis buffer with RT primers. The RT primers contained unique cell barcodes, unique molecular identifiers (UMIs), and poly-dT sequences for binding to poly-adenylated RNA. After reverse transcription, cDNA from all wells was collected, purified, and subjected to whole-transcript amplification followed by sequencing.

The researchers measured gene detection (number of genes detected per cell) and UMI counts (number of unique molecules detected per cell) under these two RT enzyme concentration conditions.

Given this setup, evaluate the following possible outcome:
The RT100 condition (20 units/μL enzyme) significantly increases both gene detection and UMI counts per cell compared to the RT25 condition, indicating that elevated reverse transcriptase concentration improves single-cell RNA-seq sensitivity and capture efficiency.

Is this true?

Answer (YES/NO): NO